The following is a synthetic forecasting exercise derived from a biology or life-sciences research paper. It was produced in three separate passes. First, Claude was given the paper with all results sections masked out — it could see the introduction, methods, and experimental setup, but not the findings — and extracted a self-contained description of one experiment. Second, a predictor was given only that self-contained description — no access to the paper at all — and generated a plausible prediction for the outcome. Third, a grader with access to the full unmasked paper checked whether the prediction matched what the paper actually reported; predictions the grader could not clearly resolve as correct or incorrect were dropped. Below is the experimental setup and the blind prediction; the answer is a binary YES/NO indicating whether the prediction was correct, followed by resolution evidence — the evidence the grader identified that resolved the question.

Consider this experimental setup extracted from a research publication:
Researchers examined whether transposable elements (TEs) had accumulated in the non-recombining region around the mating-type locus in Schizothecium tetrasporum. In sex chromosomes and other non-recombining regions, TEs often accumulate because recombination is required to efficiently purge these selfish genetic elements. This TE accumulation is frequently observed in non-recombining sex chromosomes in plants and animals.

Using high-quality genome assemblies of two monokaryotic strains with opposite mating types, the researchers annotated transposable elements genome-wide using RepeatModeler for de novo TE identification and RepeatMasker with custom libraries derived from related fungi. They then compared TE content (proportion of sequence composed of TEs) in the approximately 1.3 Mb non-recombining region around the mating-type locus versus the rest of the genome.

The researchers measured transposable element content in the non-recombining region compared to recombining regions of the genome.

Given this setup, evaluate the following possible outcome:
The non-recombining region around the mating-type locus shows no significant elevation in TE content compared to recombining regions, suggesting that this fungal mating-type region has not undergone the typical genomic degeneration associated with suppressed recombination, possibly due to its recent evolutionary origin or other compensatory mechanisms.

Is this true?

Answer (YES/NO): YES